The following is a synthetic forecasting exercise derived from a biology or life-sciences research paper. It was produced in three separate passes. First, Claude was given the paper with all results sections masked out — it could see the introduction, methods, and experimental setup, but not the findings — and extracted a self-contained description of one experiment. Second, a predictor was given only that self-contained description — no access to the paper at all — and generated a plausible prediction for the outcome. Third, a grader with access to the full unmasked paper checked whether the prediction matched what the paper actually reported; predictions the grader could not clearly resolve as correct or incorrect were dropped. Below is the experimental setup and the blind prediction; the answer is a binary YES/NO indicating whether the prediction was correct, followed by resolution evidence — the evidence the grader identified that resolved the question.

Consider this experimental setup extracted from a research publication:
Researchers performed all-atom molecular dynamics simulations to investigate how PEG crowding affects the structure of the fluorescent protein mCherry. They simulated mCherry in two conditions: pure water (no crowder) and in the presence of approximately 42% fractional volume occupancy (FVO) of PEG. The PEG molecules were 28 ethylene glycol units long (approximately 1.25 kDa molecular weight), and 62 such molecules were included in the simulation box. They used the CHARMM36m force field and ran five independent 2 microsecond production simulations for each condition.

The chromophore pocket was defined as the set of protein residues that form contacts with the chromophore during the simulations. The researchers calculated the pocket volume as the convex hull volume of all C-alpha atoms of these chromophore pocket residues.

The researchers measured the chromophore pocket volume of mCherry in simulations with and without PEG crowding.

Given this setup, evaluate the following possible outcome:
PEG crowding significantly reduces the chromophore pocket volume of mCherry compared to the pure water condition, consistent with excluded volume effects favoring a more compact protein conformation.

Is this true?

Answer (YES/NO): NO